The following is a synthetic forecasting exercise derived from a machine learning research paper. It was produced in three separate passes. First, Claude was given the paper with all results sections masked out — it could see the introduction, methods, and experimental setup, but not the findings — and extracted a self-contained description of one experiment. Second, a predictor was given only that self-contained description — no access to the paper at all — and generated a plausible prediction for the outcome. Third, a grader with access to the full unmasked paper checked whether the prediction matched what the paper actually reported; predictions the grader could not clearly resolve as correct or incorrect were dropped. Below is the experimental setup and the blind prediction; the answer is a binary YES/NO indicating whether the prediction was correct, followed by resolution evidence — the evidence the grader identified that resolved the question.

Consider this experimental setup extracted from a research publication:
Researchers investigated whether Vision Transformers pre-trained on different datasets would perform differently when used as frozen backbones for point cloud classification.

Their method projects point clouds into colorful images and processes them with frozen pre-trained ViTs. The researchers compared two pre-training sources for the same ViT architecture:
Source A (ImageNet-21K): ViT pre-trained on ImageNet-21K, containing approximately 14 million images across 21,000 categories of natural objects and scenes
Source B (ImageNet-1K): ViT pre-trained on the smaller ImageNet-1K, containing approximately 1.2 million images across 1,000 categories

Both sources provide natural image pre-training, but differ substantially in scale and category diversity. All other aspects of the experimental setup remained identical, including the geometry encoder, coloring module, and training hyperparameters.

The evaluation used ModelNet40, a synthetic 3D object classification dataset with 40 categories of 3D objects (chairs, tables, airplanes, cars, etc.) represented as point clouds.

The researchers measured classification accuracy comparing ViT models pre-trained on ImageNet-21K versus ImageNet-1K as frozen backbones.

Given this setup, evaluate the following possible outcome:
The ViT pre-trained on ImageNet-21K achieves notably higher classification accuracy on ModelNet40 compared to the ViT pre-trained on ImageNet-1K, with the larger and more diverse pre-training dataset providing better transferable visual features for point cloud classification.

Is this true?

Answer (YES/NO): NO